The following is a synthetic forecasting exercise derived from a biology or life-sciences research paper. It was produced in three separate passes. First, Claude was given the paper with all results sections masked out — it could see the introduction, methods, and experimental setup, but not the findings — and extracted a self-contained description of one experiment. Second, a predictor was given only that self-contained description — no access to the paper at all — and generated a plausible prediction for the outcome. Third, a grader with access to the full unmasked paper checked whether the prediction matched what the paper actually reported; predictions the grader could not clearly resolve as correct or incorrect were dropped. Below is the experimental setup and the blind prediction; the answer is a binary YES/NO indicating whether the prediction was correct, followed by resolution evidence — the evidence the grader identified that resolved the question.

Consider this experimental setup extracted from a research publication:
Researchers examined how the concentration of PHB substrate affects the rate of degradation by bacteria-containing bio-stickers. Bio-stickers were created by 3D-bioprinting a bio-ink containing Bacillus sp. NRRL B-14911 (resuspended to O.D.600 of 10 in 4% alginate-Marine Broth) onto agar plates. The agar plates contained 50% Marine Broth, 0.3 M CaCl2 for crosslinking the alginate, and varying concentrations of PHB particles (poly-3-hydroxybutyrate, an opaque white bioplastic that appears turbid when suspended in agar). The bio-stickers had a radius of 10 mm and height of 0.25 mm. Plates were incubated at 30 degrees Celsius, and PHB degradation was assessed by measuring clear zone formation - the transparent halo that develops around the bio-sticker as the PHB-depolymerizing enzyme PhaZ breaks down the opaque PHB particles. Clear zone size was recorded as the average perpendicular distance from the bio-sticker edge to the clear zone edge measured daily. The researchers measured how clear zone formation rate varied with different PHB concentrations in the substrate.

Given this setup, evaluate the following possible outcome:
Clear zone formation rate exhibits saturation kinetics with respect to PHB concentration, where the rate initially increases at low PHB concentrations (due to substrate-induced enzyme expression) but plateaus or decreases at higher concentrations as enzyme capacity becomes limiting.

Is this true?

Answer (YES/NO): NO